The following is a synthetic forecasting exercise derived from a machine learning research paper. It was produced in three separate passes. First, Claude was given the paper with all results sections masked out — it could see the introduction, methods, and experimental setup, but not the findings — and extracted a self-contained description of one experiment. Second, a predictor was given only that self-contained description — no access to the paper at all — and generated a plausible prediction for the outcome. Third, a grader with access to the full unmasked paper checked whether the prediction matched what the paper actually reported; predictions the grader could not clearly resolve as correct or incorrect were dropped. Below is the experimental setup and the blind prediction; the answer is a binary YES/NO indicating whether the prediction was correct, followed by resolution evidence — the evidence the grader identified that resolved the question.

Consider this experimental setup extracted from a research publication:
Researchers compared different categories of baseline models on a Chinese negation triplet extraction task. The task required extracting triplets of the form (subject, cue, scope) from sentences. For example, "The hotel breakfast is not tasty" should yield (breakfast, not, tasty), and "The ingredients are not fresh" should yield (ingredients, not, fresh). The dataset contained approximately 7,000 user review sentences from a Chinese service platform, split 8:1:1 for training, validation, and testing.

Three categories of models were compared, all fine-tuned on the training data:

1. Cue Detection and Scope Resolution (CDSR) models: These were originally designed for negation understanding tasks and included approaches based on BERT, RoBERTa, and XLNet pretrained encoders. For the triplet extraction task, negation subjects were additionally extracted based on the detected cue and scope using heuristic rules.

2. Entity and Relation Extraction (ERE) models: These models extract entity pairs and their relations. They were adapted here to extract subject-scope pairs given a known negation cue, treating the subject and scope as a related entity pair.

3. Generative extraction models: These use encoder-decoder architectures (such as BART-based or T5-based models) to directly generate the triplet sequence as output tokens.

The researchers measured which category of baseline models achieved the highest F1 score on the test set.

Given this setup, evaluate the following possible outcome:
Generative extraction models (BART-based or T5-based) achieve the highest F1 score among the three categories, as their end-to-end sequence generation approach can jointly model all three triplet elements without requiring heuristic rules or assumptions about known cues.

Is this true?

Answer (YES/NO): YES